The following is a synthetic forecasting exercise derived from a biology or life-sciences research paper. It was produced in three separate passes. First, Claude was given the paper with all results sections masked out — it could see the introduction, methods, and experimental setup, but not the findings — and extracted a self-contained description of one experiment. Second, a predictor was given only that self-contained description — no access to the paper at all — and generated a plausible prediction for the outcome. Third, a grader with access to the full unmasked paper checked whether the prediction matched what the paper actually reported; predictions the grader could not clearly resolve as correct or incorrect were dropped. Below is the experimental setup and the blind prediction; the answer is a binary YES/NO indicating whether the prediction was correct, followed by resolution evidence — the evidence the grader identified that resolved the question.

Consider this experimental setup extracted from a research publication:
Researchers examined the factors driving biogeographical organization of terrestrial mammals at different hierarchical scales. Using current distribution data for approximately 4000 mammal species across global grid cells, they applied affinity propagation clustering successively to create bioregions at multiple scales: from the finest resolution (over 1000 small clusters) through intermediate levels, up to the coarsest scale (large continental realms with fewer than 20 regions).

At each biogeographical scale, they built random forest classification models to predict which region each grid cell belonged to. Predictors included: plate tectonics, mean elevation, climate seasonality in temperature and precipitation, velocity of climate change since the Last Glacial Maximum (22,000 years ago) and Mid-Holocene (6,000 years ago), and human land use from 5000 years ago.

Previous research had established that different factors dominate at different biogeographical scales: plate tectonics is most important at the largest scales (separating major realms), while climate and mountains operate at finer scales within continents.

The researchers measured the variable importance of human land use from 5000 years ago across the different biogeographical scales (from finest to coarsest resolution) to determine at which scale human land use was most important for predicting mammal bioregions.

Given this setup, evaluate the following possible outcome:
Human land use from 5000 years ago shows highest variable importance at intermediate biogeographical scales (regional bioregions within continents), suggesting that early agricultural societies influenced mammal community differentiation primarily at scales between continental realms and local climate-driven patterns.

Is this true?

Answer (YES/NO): YES